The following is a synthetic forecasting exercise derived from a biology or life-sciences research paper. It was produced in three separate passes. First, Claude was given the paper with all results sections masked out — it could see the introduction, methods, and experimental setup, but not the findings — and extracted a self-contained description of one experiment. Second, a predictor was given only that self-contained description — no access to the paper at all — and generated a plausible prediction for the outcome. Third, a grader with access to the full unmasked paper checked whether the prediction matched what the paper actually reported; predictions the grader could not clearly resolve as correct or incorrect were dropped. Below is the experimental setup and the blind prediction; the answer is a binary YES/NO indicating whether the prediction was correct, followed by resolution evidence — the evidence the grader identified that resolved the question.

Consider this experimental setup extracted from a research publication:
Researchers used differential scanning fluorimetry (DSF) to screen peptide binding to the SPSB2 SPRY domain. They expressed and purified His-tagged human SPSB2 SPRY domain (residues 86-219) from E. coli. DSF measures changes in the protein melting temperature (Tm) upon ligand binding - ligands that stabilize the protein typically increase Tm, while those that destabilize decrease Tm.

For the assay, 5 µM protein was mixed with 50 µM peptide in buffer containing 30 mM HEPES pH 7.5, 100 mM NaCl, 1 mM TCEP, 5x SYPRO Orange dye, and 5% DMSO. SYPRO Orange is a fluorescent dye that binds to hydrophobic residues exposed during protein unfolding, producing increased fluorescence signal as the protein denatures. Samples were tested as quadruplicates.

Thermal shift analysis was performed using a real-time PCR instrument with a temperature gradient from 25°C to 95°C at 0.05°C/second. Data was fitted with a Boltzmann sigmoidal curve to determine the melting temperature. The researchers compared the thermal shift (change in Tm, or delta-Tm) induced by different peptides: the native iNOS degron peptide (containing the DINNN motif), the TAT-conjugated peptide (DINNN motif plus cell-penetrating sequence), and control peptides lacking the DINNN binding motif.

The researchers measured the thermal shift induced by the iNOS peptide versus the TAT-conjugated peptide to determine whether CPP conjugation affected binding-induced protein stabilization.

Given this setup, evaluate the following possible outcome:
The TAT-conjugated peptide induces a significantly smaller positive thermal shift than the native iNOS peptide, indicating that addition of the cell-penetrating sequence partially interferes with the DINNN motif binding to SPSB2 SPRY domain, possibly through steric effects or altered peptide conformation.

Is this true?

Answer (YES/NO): YES